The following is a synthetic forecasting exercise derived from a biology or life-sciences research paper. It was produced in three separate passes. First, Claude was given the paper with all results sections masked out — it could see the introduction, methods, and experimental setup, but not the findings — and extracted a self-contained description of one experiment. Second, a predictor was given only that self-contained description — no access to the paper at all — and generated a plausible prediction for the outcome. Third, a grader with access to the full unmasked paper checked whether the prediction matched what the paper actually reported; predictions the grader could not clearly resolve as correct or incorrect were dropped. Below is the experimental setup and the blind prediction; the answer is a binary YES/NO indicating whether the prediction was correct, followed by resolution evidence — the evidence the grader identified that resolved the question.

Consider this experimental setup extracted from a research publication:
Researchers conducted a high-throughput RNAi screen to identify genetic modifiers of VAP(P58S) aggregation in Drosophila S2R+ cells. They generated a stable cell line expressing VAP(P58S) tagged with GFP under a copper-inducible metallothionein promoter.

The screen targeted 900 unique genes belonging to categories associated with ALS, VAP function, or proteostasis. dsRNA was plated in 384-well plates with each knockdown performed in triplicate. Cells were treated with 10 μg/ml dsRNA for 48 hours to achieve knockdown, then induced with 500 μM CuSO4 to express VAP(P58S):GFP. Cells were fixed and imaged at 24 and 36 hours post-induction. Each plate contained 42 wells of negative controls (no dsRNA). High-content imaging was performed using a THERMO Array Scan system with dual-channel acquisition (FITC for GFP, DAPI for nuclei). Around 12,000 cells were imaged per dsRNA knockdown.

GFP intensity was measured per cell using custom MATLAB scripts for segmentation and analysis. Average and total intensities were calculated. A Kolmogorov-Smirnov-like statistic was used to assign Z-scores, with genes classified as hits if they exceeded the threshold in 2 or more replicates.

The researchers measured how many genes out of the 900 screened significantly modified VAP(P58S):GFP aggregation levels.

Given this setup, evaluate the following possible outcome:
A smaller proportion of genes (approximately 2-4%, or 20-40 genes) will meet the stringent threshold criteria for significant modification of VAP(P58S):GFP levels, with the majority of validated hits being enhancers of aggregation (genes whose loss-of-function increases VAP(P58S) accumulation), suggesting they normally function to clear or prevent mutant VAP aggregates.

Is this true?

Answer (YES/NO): NO